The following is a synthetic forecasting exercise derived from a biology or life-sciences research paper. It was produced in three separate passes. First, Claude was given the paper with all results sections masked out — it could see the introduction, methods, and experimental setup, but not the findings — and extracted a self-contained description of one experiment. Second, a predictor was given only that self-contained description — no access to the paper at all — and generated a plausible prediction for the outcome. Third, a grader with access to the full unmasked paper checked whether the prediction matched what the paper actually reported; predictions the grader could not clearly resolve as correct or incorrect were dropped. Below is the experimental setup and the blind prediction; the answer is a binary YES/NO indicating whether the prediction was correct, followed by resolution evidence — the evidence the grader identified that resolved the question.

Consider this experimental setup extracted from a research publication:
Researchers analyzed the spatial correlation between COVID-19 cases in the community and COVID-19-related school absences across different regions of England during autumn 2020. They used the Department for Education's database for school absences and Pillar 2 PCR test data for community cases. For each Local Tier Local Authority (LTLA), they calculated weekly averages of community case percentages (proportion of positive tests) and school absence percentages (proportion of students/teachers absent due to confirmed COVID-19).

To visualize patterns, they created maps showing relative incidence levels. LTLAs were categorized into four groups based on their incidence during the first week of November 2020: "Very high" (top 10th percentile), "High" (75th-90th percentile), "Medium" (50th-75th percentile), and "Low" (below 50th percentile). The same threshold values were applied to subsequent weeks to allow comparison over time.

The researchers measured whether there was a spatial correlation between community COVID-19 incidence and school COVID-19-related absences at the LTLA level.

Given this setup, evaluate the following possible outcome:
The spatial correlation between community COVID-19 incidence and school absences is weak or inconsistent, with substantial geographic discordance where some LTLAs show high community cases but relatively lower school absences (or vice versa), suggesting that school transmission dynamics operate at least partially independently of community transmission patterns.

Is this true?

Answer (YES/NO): NO